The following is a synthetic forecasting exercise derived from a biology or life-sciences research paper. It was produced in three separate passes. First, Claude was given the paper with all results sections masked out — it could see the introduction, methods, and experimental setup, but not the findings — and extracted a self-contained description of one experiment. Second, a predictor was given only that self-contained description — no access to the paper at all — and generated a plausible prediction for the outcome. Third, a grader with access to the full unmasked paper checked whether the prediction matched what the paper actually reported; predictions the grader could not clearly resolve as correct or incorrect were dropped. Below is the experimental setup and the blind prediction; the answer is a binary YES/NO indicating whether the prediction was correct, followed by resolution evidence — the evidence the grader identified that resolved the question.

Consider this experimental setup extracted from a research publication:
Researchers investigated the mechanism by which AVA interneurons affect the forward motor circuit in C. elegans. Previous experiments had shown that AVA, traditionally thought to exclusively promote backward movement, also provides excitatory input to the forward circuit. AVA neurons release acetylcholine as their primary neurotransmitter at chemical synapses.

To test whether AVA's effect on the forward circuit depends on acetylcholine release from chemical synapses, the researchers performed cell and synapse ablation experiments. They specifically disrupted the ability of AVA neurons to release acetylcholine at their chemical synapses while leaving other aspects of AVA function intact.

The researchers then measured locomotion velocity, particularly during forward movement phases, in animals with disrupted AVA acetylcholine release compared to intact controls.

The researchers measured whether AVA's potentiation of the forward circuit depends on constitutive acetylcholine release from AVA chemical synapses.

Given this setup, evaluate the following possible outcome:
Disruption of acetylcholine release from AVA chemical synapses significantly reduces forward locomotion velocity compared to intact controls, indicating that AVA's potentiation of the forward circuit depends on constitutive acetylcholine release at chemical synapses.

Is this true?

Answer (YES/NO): YES